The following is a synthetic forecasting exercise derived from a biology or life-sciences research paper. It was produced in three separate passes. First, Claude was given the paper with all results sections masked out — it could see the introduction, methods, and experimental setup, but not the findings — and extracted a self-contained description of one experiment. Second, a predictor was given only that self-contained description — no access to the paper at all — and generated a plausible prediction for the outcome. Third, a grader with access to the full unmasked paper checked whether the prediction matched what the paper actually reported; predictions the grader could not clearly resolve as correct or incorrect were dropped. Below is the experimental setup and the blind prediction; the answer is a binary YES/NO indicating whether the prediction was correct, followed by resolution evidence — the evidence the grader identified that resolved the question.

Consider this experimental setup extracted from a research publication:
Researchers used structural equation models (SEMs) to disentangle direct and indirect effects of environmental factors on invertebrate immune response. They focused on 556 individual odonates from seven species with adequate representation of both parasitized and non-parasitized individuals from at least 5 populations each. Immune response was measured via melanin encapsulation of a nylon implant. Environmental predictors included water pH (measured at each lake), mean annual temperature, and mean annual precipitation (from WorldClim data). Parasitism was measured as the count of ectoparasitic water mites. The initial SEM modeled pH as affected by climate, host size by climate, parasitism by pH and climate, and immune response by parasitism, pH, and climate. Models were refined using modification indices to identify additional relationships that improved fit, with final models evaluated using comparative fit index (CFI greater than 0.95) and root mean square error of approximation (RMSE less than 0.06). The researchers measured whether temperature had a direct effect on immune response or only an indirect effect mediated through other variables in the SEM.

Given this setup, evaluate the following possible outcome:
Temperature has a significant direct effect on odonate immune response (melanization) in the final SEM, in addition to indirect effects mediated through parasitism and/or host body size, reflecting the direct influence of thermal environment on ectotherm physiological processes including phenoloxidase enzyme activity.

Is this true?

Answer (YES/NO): NO